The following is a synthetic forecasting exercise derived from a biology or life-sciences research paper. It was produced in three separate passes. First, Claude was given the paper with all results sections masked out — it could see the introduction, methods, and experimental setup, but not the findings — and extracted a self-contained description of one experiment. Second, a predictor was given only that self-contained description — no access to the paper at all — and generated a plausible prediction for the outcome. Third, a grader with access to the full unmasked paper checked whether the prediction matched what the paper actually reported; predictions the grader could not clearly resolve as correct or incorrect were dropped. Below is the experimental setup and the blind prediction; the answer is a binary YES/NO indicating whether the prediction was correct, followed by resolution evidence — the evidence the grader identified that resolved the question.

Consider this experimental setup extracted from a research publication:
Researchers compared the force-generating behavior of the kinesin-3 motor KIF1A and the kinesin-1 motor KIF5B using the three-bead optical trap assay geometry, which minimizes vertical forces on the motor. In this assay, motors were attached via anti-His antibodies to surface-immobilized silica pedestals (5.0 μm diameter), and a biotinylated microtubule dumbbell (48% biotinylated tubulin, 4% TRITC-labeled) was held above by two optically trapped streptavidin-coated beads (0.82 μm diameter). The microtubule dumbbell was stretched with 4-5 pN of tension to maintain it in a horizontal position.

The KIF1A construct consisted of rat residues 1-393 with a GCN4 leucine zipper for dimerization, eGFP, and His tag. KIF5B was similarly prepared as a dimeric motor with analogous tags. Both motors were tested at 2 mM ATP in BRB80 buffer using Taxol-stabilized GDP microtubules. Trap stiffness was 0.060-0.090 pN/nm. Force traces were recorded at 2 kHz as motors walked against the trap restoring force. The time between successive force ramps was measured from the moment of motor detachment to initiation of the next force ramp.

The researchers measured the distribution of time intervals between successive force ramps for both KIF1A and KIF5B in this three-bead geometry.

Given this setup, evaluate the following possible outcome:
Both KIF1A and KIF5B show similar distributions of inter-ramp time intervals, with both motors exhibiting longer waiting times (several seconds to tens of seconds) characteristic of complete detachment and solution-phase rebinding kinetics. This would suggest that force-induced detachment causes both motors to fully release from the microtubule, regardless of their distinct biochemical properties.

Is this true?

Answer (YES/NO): NO